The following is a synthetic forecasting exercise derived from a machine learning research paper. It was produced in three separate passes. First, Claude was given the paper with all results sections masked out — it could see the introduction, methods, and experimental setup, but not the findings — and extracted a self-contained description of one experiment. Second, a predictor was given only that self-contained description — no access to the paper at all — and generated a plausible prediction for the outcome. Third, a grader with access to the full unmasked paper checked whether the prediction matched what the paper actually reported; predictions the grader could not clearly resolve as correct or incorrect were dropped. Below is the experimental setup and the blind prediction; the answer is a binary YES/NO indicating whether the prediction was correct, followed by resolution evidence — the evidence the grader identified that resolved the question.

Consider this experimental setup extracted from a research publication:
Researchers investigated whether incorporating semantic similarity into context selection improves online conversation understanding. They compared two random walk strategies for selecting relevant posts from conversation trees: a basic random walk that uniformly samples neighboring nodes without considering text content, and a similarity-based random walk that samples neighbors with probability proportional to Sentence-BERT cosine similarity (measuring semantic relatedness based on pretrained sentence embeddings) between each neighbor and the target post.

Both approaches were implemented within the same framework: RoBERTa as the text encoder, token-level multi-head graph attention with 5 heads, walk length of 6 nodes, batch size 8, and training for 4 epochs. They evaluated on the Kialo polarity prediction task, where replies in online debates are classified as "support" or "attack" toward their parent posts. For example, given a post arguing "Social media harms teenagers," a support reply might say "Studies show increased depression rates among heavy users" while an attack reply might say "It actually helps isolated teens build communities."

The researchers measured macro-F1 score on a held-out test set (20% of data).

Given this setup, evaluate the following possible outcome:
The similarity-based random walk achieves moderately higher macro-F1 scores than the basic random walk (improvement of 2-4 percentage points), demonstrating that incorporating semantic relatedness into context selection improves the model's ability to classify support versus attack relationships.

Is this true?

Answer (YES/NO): NO